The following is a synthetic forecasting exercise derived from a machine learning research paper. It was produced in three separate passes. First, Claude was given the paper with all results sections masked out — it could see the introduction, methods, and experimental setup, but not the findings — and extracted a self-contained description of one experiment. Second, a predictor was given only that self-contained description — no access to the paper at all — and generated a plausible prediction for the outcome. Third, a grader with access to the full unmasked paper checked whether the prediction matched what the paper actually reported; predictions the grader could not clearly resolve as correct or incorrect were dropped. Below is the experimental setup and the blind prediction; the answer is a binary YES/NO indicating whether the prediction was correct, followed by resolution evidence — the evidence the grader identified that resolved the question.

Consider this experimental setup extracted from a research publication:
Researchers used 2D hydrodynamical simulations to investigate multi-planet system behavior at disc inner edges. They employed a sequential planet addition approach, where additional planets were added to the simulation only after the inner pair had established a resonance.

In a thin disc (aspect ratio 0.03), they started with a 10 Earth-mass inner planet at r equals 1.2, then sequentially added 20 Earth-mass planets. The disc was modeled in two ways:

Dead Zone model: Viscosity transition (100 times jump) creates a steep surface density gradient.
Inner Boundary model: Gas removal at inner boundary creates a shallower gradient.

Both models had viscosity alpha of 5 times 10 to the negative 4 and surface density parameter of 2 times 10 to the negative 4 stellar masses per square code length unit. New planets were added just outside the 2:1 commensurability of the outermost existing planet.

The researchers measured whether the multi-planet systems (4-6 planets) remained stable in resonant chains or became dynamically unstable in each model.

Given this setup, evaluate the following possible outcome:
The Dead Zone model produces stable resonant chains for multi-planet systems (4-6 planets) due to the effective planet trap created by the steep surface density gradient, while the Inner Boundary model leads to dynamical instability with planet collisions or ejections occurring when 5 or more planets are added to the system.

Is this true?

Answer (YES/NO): NO